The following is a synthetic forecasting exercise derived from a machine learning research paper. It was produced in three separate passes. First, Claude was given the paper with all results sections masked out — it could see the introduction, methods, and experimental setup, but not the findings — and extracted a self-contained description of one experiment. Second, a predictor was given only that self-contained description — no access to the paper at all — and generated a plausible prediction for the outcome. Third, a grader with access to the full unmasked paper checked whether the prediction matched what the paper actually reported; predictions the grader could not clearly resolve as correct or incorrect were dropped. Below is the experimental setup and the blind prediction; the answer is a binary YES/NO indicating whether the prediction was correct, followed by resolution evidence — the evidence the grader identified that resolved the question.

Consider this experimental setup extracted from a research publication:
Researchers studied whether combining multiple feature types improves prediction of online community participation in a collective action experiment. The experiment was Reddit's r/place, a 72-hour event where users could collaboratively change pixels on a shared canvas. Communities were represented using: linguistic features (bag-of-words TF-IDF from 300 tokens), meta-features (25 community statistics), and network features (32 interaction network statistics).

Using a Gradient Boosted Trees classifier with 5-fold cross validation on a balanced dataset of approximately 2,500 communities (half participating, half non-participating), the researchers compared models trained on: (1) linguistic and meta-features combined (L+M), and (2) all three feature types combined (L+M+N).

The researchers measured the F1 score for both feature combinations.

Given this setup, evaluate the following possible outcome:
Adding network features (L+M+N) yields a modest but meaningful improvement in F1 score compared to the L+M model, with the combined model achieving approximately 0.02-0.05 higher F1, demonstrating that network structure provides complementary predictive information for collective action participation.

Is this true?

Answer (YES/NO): NO